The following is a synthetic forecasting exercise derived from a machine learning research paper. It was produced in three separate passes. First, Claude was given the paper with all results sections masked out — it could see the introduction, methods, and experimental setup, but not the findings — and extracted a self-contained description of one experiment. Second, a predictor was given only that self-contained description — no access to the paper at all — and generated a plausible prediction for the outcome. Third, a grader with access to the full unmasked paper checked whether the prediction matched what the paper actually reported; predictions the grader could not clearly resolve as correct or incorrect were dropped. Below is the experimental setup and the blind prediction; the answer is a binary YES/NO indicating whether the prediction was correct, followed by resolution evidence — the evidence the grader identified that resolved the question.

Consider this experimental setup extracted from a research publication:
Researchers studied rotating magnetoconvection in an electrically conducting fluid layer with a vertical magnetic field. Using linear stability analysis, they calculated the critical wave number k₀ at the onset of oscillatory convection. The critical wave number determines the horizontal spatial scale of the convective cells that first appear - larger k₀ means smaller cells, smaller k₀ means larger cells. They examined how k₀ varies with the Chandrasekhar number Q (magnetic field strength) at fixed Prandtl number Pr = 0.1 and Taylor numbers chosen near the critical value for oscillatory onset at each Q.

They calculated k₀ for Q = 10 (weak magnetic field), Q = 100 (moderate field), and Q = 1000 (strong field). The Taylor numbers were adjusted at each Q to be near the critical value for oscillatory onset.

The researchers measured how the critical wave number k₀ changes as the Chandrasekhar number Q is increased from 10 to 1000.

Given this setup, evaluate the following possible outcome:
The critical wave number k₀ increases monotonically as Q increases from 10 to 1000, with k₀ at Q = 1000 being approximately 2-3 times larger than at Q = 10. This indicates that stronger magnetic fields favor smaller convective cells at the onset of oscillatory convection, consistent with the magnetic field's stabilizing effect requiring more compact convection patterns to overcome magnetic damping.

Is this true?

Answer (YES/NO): YES